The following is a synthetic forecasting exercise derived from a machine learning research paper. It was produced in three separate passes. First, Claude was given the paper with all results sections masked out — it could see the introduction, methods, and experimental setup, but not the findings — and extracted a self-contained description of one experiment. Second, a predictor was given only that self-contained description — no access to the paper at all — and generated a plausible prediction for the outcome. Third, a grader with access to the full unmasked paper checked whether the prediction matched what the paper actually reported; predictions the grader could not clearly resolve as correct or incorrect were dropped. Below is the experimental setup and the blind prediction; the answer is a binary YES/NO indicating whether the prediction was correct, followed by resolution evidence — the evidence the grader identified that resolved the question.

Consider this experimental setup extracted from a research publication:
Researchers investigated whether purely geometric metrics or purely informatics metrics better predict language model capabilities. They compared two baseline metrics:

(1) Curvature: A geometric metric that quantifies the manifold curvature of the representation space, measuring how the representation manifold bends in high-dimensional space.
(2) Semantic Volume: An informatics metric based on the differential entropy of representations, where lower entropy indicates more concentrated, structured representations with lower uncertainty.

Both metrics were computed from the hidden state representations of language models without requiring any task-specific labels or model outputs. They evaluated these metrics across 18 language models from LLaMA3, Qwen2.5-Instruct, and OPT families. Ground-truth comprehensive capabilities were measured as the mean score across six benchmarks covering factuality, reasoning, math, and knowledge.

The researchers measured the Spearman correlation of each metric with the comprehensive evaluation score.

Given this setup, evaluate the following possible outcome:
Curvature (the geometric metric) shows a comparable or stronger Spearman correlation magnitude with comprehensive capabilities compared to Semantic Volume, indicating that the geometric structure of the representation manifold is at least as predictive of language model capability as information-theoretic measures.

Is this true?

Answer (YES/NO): NO